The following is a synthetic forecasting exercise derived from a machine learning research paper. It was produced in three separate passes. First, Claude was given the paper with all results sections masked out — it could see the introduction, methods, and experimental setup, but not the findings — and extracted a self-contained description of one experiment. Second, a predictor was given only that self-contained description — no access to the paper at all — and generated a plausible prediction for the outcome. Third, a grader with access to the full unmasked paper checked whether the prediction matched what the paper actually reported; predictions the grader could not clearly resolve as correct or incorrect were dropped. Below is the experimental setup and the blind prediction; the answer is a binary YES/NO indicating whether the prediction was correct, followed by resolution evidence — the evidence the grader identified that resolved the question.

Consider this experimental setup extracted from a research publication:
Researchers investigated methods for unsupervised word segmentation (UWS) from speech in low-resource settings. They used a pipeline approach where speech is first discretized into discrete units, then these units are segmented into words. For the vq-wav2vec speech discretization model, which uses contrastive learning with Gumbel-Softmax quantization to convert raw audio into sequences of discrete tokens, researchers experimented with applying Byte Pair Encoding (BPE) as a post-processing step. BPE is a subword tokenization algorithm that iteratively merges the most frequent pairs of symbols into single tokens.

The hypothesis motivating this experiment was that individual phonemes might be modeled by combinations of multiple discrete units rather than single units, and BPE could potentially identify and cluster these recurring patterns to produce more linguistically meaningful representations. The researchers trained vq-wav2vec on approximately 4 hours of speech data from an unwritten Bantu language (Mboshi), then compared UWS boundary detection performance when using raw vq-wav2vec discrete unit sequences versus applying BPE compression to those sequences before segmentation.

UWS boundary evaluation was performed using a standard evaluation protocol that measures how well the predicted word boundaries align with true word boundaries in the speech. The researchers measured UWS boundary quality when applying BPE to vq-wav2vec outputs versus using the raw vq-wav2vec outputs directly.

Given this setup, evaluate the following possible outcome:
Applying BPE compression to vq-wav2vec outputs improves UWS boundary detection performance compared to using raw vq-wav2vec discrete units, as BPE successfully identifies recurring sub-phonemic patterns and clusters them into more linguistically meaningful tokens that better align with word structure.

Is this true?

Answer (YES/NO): NO